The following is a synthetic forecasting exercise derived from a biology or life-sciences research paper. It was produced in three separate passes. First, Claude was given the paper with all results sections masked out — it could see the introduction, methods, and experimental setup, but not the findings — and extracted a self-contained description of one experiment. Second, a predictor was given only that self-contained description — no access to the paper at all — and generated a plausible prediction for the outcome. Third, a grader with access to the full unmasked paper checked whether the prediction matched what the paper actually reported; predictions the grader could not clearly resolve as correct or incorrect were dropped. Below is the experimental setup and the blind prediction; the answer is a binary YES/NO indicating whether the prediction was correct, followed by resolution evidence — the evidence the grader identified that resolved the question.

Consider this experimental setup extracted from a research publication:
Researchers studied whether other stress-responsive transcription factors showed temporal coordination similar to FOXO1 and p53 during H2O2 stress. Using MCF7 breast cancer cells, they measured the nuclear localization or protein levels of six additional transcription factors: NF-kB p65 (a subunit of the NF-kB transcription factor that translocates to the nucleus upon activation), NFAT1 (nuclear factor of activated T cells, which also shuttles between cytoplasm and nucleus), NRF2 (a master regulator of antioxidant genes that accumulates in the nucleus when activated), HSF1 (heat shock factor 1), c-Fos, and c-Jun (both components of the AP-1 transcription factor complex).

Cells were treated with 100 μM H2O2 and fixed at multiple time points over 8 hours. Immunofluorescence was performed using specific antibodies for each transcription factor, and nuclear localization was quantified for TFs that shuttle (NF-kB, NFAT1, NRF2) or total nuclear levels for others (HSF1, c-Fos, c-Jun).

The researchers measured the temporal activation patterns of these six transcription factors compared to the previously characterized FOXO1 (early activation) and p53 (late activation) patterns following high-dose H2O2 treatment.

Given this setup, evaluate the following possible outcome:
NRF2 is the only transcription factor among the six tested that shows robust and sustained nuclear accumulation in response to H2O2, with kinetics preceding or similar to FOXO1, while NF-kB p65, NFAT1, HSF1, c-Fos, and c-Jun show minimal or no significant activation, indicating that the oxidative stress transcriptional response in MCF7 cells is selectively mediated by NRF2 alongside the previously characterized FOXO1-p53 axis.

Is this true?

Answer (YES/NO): NO